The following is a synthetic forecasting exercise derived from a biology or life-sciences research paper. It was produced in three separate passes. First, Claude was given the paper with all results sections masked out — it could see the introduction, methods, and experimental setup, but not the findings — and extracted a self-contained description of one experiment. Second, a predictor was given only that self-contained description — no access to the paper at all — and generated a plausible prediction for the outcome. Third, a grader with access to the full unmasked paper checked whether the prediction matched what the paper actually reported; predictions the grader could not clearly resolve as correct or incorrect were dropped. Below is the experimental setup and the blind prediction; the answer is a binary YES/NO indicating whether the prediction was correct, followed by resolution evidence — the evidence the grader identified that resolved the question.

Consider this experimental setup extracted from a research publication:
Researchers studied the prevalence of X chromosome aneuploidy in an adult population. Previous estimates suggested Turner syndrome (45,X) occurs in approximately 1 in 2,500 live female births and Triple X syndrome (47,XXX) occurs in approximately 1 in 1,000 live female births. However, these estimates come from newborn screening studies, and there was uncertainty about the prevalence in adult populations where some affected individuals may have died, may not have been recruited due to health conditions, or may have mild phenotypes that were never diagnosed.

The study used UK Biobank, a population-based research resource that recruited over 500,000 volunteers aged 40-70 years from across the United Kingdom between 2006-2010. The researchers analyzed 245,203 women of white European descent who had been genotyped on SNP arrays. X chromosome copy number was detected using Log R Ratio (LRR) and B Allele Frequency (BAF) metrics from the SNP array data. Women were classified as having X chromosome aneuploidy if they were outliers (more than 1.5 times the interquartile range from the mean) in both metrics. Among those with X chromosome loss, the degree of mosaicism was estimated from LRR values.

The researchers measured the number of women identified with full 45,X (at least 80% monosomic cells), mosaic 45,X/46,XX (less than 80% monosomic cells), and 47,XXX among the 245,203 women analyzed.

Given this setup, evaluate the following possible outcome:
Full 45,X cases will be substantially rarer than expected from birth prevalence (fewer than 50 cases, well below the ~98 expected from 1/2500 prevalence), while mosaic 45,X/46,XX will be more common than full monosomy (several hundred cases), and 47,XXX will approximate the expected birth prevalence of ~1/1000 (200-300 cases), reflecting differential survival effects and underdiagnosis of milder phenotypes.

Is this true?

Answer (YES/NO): NO